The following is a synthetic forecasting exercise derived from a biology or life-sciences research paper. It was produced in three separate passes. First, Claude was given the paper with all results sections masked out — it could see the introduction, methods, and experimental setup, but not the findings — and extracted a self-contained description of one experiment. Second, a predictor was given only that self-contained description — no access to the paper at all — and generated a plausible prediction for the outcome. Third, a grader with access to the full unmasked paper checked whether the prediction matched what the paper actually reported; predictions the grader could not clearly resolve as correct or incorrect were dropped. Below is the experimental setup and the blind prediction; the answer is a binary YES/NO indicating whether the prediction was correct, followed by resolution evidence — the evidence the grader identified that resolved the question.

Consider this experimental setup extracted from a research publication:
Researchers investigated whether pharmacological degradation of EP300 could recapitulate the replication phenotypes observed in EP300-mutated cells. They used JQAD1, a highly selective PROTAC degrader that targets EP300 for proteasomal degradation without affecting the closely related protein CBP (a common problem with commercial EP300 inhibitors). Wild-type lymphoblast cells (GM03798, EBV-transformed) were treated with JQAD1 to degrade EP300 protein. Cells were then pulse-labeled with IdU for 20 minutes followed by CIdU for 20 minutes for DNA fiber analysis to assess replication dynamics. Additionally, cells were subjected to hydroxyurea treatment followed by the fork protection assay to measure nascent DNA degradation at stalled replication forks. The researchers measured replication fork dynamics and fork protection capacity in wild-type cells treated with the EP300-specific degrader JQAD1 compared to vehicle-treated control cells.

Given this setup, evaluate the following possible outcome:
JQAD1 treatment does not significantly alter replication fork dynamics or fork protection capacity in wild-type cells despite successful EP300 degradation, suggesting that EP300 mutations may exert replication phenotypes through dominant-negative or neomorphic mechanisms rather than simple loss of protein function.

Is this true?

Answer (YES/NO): NO